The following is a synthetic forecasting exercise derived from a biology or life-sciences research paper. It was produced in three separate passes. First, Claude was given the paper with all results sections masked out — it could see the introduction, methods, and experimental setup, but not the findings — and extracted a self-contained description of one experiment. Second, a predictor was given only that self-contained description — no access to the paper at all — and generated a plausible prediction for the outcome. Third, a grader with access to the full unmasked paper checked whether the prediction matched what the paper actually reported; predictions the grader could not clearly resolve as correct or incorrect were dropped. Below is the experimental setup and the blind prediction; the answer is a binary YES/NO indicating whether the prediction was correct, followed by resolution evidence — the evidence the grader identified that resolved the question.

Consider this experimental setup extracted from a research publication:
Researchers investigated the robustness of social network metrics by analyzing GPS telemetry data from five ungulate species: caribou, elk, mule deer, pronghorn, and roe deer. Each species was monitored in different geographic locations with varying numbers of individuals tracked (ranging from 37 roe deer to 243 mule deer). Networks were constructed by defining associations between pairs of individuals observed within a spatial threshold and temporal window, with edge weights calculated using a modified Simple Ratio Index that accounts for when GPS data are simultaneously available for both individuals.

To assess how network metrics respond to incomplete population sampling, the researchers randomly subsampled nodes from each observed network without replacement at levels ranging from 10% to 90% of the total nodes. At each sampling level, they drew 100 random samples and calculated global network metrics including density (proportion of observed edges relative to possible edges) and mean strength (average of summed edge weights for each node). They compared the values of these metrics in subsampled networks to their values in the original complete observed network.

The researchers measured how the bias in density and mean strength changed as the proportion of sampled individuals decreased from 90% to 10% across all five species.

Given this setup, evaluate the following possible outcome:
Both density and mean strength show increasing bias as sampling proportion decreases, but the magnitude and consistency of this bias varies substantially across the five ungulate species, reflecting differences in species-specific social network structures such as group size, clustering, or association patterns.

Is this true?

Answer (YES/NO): NO